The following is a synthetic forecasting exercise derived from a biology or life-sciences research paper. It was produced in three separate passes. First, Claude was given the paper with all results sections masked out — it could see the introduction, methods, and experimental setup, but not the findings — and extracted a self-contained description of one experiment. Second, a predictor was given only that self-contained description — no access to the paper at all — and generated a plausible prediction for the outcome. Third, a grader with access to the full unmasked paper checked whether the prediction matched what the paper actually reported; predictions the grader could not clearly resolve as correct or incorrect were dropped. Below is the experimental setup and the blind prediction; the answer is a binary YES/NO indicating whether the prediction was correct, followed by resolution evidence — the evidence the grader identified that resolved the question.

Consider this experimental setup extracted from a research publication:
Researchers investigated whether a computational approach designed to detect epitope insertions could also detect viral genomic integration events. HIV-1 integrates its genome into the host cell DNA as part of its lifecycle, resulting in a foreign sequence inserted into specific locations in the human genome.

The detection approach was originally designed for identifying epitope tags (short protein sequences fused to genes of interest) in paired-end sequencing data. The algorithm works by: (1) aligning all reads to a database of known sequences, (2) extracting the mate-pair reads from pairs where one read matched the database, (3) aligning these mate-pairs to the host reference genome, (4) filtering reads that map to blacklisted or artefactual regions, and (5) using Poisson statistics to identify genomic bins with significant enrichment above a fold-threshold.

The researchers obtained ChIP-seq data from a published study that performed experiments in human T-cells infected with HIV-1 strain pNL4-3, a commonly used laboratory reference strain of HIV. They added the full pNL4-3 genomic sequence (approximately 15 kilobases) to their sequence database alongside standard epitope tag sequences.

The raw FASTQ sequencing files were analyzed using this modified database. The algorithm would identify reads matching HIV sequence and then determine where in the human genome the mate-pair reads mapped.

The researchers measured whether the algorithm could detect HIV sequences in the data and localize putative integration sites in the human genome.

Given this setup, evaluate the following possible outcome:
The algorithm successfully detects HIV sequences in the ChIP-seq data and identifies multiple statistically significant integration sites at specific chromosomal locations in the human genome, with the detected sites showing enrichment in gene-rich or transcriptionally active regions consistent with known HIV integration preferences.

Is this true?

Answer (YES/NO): YES